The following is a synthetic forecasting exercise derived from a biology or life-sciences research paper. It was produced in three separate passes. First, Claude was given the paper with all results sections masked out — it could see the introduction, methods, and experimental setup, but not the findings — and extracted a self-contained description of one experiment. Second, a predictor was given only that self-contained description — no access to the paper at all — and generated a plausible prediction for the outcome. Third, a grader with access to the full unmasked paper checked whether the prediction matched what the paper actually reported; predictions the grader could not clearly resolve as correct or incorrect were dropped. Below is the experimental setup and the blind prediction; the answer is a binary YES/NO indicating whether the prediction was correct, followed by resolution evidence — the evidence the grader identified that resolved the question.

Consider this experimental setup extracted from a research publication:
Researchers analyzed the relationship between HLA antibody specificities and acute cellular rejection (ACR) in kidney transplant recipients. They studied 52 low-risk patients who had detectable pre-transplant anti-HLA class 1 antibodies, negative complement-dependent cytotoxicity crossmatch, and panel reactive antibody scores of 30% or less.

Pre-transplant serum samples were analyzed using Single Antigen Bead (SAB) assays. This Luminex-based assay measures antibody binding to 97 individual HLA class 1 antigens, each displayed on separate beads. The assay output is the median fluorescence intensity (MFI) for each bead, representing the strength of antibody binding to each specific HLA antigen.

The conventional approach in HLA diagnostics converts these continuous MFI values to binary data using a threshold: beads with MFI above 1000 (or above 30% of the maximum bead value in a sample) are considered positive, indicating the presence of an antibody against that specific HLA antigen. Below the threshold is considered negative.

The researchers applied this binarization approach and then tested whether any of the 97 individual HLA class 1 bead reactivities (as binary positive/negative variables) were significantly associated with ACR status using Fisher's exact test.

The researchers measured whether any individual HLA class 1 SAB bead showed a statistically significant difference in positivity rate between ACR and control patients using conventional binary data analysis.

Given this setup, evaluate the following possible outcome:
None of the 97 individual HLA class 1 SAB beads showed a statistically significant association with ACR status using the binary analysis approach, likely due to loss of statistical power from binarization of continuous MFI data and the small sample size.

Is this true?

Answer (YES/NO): YES